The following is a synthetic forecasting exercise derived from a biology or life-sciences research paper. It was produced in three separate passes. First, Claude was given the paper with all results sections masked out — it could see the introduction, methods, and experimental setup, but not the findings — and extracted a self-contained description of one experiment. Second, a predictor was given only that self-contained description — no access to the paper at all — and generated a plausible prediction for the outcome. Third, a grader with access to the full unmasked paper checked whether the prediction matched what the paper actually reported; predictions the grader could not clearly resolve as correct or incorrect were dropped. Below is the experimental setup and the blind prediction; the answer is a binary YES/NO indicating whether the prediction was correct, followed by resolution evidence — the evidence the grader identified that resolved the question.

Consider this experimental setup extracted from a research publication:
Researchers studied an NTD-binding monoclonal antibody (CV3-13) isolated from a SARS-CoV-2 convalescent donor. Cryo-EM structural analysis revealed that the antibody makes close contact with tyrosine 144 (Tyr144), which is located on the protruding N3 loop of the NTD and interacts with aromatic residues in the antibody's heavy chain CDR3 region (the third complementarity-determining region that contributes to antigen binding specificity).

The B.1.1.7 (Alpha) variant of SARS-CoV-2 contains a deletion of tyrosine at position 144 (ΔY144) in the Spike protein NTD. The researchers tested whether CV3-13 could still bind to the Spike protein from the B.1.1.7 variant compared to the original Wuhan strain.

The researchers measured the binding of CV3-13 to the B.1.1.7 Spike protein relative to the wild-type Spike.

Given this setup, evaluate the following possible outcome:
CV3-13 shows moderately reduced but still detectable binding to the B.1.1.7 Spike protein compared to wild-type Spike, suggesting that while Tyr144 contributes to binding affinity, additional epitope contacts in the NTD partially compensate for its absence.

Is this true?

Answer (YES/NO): NO